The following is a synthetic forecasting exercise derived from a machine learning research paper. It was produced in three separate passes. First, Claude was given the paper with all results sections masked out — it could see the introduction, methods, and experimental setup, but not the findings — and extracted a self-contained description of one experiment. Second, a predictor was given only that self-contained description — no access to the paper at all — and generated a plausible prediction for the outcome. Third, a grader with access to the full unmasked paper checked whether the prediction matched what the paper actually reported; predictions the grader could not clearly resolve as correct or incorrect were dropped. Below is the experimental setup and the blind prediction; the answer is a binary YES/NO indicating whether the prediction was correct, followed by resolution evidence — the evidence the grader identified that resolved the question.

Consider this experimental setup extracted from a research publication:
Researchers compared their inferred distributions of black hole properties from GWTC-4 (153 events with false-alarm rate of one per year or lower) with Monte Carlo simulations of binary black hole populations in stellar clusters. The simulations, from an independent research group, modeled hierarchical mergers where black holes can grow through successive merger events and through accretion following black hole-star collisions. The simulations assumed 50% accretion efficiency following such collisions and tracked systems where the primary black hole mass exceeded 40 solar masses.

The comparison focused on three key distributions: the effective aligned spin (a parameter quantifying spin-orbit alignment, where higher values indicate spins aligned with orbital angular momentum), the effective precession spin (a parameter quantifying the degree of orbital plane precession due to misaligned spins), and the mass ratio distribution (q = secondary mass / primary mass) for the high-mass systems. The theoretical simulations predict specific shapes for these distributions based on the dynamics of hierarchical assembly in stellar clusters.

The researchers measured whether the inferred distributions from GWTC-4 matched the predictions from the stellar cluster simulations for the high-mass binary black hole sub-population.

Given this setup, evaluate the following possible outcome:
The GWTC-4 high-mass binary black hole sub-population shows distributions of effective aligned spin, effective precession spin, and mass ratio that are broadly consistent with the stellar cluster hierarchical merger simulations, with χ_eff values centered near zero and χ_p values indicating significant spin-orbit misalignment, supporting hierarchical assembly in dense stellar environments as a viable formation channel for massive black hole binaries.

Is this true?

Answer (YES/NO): NO